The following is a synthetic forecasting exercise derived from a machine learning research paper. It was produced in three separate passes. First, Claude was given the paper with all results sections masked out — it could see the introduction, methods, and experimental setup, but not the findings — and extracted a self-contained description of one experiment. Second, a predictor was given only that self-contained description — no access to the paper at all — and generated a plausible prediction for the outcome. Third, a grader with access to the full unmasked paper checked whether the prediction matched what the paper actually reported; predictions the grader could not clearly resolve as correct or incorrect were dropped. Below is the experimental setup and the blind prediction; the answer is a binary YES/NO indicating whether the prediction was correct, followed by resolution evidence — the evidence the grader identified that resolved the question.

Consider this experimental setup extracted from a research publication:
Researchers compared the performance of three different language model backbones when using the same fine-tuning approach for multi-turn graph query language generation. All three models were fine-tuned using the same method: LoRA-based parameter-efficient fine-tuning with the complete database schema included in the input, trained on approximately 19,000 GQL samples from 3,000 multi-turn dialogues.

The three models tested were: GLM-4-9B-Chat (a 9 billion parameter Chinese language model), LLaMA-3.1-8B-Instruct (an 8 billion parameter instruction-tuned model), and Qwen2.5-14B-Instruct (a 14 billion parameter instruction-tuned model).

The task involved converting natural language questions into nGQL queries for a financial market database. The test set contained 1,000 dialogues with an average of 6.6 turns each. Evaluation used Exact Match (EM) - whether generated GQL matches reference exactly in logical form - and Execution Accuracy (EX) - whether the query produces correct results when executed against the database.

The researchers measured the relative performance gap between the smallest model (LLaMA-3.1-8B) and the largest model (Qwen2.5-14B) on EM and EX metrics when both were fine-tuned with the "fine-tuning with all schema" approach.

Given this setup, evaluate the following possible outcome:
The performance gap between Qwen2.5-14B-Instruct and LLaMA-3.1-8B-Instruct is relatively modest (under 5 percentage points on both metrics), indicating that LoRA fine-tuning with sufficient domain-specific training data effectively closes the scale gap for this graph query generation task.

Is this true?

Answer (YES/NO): YES